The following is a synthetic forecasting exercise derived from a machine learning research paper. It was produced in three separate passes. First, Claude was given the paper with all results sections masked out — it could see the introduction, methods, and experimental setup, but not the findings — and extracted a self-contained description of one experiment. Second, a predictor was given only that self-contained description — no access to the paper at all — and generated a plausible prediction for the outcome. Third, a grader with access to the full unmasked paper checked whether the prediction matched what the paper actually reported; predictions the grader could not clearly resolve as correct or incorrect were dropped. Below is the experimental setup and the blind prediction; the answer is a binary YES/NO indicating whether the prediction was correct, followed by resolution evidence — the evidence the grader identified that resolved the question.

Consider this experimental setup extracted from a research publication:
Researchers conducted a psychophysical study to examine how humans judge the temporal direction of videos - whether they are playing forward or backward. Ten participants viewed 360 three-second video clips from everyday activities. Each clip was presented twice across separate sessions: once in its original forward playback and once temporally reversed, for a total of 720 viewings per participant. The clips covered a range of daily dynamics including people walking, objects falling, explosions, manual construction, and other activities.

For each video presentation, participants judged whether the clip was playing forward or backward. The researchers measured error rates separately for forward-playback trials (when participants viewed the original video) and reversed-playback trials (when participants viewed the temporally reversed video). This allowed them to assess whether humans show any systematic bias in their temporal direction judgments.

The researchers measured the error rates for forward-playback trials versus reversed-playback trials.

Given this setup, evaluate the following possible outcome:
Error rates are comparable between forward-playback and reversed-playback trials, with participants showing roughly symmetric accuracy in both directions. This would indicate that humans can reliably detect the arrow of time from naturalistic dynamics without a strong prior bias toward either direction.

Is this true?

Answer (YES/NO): NO